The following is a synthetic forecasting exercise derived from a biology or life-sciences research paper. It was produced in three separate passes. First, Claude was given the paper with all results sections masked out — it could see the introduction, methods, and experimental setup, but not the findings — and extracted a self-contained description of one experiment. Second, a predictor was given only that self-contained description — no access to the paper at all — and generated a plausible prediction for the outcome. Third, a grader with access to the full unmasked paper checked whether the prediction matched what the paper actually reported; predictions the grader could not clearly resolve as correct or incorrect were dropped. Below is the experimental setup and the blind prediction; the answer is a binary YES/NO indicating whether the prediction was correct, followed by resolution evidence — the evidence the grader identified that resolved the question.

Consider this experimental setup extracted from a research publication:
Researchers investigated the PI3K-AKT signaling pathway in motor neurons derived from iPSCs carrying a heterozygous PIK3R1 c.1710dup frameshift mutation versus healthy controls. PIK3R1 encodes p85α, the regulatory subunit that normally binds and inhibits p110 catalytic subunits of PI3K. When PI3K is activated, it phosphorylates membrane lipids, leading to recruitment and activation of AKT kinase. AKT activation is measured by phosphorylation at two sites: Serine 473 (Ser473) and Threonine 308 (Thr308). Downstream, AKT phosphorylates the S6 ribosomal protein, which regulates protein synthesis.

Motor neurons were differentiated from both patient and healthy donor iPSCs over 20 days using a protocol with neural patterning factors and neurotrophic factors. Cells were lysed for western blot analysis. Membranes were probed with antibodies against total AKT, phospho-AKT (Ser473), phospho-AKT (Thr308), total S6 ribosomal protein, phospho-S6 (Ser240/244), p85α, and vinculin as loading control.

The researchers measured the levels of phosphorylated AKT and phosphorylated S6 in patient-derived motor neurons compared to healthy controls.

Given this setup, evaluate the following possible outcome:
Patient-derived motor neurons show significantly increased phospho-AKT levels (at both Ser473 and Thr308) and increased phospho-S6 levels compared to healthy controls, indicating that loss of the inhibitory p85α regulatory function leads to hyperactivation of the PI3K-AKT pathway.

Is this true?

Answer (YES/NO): NO